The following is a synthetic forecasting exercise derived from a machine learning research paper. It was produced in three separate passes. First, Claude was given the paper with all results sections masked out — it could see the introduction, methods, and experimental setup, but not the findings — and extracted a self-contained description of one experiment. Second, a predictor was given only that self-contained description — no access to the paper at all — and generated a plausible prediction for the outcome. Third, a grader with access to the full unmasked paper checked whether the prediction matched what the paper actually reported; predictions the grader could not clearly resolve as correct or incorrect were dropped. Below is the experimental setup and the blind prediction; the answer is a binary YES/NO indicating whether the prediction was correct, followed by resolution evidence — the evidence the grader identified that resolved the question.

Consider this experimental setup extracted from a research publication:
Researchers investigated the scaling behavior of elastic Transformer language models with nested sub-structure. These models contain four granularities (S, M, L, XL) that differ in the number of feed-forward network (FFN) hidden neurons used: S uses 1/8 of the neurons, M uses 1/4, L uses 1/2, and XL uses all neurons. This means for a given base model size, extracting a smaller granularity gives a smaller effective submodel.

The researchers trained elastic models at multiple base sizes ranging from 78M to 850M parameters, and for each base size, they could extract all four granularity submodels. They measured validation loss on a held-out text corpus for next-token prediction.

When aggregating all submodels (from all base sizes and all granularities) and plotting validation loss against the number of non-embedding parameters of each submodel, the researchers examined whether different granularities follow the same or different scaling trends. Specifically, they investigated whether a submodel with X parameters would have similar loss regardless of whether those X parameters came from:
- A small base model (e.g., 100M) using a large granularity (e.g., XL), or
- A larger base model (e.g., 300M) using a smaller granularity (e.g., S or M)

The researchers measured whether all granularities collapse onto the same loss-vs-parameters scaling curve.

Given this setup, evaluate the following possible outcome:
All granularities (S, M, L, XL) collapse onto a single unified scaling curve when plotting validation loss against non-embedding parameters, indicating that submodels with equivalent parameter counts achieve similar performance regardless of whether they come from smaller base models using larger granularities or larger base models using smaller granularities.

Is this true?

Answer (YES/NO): YES